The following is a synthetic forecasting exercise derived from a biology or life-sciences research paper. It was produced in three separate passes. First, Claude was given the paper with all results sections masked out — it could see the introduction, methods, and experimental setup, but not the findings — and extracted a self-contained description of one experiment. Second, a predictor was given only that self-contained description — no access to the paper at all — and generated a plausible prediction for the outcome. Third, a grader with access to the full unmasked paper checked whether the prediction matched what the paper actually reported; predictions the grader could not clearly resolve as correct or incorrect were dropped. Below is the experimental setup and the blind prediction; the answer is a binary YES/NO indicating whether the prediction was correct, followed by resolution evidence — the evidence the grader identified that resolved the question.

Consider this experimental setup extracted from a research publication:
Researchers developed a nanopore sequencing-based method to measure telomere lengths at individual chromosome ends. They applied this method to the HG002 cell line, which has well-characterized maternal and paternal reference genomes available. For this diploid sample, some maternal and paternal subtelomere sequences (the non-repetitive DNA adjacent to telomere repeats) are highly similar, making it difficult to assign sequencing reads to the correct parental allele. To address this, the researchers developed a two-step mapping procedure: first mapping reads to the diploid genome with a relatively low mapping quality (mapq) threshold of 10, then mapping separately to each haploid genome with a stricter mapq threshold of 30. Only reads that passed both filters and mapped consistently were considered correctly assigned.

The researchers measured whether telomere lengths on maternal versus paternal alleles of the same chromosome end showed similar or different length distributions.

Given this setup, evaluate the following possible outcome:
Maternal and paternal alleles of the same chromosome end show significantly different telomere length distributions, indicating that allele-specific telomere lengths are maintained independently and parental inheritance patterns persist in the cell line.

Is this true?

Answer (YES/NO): YES